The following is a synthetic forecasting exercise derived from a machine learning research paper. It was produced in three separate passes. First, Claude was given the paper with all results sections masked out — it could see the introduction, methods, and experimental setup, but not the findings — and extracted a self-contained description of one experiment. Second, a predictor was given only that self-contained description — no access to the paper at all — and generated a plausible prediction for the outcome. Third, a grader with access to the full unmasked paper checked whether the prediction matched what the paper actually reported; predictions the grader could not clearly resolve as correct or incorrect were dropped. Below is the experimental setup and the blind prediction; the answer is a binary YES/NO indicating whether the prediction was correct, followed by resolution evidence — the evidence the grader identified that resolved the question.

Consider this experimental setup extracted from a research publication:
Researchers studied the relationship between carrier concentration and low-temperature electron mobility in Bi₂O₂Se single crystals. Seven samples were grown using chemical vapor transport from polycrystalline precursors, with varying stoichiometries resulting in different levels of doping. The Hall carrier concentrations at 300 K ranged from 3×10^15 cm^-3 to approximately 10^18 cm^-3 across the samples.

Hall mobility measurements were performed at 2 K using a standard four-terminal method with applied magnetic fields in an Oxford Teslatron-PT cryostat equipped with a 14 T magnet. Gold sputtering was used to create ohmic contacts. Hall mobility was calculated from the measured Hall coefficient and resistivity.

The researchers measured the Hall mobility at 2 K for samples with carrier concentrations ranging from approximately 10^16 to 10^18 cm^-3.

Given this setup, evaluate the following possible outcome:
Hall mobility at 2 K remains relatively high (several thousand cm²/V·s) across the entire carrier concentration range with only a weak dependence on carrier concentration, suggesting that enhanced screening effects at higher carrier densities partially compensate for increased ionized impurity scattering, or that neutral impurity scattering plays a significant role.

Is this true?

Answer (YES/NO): NO